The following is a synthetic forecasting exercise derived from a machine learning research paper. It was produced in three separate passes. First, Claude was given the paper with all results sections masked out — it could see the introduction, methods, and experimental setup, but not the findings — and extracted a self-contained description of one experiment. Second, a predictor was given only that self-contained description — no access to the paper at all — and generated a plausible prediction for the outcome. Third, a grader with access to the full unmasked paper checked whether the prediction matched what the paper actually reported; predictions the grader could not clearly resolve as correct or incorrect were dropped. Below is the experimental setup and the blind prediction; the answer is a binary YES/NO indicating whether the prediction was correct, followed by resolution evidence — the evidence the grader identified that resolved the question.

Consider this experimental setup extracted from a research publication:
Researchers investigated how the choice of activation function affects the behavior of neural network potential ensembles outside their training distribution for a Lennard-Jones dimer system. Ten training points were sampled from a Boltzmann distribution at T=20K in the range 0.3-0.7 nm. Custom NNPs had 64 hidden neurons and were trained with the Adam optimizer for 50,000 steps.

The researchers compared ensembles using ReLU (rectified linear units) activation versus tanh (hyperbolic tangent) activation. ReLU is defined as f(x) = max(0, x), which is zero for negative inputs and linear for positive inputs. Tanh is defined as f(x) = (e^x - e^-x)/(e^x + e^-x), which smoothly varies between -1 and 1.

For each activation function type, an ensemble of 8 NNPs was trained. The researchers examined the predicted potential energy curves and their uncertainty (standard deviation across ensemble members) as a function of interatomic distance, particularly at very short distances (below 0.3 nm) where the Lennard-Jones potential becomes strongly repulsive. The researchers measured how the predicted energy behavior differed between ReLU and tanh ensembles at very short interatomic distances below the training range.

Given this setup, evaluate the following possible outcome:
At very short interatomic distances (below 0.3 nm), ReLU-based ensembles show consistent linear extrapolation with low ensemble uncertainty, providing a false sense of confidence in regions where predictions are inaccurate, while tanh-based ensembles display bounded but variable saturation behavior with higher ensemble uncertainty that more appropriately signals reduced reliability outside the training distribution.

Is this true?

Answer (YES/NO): NO